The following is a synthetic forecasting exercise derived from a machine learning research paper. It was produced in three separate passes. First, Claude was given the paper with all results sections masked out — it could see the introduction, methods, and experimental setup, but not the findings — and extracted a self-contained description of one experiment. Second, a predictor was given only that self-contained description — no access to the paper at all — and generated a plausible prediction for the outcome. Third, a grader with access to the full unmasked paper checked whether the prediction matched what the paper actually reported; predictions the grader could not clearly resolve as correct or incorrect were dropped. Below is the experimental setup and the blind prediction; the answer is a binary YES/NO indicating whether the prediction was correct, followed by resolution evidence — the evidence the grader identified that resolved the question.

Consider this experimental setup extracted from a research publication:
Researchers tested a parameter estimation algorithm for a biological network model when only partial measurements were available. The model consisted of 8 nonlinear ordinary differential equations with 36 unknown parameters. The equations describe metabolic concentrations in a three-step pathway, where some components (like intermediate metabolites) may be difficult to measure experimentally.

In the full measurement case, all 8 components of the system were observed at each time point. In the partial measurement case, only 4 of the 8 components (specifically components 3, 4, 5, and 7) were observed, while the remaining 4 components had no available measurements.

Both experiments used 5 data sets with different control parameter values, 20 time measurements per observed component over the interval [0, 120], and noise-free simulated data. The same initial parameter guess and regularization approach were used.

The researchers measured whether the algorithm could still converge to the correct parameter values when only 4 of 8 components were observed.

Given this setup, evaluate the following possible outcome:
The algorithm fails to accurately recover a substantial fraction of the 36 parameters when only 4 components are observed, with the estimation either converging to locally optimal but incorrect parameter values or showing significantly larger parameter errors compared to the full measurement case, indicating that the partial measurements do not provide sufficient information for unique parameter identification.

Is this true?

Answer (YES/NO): NO